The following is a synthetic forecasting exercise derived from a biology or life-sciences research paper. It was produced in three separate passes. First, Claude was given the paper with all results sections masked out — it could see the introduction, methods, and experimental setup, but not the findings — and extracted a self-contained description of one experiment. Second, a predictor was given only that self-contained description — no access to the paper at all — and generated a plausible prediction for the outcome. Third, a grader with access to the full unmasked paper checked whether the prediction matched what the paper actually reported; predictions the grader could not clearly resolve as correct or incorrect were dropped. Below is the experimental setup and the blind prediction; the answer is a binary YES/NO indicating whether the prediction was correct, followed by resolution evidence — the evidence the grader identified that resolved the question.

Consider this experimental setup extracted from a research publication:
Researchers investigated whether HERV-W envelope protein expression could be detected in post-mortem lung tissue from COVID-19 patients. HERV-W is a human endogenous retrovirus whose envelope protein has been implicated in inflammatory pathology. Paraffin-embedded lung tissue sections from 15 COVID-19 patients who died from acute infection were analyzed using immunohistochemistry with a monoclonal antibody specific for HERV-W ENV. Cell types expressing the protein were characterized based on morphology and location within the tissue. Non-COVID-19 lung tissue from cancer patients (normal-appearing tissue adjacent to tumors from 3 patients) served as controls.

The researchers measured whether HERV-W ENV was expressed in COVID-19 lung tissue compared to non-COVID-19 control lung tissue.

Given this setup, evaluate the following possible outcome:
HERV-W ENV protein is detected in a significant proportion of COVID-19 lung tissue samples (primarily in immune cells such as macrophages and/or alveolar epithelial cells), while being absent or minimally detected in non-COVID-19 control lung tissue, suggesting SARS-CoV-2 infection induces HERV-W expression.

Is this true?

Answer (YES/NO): NO